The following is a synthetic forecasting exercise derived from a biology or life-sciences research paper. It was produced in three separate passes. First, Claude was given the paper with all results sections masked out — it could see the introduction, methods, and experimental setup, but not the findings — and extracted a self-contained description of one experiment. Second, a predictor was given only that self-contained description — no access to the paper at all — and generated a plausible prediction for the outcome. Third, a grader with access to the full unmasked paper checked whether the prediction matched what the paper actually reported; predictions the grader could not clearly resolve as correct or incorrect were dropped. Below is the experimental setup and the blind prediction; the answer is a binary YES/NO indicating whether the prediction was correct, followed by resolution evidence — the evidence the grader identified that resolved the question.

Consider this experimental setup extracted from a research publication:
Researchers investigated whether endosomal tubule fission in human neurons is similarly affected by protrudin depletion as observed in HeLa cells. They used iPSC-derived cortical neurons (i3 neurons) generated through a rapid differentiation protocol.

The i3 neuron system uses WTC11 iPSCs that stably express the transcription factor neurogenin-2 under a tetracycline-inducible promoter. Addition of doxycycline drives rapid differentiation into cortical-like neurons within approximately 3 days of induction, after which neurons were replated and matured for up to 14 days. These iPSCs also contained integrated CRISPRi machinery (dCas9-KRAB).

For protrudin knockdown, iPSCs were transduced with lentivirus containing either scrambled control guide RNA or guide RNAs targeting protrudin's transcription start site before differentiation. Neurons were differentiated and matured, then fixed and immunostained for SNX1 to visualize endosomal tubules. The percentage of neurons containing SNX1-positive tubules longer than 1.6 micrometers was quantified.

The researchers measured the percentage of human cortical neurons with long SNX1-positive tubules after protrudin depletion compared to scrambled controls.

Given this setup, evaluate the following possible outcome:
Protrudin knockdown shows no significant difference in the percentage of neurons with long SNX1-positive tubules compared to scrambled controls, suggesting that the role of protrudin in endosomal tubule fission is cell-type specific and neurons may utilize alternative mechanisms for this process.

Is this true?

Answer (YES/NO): NO